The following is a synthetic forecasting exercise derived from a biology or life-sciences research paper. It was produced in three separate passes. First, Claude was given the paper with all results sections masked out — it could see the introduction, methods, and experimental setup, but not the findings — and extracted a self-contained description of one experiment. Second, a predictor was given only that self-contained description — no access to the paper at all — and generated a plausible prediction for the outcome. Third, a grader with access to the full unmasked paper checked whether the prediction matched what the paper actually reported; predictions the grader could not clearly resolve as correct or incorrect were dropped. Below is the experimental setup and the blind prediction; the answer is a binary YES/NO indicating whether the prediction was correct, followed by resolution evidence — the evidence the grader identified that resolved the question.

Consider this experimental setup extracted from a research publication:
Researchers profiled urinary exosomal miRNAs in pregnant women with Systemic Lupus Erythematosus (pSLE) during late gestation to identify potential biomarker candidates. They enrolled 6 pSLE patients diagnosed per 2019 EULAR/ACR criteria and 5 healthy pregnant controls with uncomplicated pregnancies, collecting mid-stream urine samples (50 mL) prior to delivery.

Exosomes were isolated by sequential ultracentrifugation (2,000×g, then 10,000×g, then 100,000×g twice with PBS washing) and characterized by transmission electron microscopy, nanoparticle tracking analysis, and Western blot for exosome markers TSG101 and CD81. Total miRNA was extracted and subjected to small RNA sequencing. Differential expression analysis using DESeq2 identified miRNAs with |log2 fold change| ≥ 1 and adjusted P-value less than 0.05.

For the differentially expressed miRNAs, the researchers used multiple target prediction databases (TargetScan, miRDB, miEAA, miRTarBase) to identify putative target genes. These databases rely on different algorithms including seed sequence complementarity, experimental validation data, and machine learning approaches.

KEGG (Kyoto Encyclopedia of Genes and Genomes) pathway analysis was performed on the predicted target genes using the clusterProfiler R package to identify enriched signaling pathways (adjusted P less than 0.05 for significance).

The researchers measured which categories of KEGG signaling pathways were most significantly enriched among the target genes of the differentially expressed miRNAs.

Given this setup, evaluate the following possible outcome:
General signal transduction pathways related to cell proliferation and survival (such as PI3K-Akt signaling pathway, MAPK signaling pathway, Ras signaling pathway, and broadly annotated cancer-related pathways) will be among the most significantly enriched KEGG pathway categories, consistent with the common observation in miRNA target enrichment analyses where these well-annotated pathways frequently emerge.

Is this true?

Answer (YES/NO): NO